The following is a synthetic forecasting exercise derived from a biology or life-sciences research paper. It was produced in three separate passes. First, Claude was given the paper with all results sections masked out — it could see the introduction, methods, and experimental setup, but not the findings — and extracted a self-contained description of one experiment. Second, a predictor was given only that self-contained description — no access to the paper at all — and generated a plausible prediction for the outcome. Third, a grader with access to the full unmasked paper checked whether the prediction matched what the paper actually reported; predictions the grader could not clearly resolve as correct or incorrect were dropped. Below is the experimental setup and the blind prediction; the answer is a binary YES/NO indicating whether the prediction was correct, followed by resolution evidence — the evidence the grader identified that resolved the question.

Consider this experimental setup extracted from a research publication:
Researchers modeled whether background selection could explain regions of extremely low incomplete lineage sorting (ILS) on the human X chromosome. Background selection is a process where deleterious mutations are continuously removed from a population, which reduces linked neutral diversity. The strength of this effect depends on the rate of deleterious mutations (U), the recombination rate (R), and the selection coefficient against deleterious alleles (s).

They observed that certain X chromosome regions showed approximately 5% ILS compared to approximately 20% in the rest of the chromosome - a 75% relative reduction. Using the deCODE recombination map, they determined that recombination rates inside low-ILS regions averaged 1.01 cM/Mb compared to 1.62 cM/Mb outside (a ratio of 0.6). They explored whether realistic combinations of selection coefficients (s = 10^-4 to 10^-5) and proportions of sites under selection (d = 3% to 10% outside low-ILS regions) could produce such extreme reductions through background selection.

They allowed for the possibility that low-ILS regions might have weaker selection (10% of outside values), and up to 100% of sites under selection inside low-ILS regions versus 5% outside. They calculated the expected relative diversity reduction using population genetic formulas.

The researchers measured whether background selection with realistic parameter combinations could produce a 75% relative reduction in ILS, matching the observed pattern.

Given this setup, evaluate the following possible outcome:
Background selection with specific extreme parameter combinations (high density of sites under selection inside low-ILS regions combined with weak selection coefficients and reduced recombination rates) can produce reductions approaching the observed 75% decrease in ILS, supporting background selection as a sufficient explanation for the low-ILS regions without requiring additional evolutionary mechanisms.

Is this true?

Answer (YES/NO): NO